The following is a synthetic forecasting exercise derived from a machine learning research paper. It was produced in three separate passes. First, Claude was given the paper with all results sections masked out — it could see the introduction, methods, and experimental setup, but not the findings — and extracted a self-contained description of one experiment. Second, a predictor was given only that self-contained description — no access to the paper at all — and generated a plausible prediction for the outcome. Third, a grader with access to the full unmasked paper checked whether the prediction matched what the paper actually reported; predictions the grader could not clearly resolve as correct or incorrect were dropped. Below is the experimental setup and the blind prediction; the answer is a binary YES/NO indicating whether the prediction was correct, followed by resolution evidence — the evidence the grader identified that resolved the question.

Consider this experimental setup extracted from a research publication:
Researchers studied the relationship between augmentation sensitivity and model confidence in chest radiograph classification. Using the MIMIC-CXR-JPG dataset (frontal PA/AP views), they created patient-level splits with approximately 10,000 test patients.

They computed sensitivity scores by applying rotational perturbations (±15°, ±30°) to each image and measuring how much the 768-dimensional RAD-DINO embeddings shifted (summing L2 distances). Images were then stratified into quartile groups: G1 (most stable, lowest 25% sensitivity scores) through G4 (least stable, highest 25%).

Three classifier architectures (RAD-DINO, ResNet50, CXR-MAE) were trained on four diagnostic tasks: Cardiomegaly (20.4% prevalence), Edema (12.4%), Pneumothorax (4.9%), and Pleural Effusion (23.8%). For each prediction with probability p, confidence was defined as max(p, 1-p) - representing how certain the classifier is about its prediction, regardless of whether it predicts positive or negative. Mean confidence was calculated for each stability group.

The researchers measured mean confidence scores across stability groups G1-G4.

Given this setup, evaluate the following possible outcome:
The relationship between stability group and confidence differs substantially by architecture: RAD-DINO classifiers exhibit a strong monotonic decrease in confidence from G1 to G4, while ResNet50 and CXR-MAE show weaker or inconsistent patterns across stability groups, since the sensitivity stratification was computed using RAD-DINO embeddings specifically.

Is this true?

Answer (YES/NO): NO